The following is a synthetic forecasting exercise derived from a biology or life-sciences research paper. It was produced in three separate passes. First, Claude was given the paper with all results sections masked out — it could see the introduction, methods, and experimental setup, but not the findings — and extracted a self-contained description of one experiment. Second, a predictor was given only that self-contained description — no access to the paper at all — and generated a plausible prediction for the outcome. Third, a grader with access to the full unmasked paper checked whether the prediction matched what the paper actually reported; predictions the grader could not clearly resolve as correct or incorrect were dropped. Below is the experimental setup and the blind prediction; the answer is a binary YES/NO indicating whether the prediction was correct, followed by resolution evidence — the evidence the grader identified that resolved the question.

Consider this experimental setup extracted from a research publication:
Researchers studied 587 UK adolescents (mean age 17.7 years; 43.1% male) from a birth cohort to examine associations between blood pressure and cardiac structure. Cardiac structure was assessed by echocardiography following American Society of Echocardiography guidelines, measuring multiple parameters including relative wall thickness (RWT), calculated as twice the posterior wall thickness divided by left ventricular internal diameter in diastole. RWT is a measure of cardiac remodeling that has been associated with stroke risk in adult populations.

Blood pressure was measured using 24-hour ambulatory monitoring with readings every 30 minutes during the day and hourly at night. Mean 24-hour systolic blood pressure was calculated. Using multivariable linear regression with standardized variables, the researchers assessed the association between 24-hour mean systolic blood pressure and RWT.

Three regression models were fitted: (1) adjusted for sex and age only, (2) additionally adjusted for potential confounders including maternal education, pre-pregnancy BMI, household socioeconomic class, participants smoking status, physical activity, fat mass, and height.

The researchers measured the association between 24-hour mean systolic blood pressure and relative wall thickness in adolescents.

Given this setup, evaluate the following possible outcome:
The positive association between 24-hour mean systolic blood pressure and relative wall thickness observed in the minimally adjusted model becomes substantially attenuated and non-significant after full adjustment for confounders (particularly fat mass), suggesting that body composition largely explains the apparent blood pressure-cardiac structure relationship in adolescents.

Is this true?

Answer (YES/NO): NO